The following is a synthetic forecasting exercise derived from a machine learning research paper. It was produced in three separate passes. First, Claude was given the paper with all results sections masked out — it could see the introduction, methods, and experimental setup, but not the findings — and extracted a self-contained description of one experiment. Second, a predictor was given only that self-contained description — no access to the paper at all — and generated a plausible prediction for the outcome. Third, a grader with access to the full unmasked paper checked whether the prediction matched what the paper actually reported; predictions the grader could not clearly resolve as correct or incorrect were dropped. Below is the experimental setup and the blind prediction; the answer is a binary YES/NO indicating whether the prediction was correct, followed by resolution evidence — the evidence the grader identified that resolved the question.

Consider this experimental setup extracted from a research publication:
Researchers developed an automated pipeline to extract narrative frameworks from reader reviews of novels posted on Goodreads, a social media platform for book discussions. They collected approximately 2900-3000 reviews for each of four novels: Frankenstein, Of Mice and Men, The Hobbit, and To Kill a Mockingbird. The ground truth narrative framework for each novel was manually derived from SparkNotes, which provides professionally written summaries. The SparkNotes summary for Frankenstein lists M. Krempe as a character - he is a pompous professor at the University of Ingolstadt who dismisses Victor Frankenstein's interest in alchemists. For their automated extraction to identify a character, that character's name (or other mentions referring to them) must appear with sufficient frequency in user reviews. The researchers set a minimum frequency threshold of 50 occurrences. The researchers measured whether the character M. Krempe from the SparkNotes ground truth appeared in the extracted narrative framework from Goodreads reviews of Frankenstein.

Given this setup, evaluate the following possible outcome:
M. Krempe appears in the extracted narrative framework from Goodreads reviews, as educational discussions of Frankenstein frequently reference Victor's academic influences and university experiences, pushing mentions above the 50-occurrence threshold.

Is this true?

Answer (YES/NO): NO